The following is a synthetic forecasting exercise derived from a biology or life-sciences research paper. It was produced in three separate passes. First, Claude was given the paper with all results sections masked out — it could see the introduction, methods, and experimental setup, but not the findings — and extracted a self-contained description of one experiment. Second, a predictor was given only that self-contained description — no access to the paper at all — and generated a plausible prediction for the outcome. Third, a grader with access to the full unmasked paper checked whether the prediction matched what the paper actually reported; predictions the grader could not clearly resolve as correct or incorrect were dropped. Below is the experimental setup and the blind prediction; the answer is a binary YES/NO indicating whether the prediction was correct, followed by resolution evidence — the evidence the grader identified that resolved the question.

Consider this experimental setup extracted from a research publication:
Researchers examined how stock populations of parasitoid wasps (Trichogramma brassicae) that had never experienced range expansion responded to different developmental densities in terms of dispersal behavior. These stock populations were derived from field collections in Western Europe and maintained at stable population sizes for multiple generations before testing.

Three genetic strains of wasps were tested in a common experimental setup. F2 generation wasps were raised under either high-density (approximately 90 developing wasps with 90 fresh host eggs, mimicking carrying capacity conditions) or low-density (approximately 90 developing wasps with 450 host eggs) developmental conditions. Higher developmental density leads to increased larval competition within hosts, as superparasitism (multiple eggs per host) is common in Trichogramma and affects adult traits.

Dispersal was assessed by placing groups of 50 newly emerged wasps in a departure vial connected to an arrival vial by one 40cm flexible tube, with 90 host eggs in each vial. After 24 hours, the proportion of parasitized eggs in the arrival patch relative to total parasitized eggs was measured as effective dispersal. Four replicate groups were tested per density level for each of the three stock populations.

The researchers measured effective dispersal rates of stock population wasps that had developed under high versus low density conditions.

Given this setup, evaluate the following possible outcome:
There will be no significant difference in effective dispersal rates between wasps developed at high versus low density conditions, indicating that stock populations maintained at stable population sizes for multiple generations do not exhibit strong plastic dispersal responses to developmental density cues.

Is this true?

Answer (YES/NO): NO